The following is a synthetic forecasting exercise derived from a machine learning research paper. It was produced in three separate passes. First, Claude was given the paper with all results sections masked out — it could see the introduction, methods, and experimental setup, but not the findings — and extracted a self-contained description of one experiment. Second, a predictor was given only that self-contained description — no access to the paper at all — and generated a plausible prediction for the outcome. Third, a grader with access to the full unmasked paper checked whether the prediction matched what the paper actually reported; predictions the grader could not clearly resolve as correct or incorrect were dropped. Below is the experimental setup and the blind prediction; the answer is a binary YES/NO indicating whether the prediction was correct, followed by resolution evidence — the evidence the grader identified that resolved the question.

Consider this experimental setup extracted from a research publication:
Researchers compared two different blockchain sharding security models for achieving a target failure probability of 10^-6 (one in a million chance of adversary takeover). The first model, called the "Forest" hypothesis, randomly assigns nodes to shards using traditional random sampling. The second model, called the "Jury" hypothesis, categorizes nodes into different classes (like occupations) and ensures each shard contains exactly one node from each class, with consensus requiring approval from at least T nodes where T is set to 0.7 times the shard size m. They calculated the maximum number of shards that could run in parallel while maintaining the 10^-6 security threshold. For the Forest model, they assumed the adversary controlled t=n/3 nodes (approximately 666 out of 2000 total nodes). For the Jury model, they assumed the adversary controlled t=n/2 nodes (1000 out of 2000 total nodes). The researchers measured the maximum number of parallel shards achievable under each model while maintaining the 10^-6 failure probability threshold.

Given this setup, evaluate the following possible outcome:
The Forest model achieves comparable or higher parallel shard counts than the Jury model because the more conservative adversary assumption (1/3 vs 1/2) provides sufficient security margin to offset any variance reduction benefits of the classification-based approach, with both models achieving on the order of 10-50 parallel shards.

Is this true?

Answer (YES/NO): NO